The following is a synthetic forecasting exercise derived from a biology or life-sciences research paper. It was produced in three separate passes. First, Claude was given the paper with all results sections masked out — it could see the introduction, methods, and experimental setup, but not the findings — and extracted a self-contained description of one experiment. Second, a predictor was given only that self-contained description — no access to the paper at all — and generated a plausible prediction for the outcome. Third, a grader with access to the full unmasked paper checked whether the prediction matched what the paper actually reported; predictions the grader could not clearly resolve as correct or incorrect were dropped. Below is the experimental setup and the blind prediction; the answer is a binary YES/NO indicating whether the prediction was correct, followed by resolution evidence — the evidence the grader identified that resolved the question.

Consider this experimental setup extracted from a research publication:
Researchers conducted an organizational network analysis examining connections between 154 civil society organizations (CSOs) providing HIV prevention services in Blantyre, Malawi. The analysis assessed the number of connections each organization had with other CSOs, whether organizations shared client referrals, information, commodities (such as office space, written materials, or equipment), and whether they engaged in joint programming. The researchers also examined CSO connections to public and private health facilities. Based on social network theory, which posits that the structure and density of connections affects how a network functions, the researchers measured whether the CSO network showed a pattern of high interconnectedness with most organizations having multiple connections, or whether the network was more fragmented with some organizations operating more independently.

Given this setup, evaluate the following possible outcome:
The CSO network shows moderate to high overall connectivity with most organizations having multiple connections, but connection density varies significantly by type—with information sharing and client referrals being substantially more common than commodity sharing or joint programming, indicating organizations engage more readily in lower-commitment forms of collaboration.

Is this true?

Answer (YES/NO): NO